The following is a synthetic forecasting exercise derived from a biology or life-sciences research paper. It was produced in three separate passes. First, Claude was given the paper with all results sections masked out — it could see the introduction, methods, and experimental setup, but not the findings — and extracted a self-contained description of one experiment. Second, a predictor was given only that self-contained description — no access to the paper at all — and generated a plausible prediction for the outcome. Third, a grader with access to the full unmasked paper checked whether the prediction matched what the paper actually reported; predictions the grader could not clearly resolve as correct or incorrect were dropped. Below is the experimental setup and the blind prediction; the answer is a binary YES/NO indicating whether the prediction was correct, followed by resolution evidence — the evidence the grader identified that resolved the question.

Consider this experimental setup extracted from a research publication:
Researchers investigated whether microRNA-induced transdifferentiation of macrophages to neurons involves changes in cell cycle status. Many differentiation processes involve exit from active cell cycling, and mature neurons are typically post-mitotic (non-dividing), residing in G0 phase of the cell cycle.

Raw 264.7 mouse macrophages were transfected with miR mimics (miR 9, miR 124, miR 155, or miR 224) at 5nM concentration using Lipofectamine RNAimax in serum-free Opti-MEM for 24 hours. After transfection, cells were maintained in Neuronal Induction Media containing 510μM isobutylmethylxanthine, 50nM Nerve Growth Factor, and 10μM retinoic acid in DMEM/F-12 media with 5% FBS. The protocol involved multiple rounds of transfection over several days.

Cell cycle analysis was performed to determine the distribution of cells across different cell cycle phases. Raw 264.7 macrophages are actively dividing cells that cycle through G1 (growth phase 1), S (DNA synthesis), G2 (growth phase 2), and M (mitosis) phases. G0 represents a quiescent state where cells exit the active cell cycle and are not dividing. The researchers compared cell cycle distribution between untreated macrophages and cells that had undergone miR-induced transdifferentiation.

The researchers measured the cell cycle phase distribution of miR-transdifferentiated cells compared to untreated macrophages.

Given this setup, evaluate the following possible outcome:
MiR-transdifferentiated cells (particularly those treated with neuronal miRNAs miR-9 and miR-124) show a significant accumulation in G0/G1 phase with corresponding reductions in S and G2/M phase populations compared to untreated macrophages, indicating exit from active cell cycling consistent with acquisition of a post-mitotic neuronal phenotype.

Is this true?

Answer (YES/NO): YES